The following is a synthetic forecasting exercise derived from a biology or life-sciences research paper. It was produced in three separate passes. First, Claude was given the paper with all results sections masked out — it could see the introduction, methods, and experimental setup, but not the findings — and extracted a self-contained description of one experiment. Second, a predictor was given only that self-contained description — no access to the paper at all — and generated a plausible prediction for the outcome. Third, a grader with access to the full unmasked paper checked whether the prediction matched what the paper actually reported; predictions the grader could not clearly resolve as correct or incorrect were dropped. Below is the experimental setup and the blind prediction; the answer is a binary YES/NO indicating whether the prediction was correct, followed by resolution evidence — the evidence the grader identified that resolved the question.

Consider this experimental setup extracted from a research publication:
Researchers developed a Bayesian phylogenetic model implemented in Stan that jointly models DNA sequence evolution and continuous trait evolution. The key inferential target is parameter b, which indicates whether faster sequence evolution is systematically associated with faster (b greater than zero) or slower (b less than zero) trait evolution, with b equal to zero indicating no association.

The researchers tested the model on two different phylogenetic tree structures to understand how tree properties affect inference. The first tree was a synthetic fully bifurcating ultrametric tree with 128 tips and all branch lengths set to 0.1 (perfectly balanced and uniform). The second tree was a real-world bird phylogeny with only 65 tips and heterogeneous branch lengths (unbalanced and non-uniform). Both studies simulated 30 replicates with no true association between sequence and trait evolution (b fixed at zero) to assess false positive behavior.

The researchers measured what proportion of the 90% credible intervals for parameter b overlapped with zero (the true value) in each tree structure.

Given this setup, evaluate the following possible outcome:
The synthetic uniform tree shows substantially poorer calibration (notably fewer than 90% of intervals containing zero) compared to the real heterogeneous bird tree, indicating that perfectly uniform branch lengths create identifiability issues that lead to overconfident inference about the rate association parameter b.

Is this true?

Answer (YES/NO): NO